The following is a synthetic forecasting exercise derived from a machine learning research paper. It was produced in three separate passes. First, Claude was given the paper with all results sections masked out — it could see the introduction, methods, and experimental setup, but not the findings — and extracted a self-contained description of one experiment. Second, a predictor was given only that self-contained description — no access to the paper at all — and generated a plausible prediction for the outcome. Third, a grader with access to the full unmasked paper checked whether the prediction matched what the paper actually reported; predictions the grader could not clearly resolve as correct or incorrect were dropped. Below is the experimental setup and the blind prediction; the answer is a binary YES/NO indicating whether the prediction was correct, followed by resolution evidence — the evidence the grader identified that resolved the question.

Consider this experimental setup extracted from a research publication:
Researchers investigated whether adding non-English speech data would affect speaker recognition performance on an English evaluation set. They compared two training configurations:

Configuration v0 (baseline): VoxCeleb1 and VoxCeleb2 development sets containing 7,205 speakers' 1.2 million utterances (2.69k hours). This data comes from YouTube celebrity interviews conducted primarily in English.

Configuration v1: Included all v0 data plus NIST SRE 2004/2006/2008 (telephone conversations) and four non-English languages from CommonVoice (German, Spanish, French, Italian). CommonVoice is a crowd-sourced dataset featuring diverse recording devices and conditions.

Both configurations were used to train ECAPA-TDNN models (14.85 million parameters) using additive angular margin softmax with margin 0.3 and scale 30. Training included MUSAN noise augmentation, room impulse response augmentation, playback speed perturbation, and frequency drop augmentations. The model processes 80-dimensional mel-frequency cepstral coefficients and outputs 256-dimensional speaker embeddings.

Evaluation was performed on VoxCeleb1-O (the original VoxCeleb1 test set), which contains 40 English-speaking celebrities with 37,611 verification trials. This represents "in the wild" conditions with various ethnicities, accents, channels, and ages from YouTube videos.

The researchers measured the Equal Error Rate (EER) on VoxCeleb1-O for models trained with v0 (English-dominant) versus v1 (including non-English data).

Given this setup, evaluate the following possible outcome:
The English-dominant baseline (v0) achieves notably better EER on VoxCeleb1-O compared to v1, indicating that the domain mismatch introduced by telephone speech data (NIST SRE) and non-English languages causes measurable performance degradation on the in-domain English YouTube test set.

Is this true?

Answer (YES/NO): YES